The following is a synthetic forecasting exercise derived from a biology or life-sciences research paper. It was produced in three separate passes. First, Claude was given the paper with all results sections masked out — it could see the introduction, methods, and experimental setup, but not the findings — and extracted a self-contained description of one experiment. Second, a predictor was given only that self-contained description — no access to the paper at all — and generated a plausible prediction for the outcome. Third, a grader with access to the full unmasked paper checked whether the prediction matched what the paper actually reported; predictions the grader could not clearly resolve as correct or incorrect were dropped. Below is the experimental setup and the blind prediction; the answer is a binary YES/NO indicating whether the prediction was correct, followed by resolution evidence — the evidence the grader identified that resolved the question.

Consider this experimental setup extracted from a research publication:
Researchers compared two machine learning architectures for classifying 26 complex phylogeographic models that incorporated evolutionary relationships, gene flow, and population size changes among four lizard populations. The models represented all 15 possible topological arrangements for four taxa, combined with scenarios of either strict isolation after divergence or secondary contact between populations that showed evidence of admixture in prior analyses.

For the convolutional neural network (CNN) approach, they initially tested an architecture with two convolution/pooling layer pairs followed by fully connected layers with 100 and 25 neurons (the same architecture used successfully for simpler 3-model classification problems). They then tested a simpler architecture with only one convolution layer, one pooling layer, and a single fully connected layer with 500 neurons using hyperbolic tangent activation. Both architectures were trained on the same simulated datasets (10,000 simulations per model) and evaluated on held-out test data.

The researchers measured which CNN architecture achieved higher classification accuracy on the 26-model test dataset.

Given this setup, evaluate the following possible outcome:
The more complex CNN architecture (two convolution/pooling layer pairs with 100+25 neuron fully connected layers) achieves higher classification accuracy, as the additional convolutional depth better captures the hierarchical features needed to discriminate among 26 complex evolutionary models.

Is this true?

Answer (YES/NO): NO